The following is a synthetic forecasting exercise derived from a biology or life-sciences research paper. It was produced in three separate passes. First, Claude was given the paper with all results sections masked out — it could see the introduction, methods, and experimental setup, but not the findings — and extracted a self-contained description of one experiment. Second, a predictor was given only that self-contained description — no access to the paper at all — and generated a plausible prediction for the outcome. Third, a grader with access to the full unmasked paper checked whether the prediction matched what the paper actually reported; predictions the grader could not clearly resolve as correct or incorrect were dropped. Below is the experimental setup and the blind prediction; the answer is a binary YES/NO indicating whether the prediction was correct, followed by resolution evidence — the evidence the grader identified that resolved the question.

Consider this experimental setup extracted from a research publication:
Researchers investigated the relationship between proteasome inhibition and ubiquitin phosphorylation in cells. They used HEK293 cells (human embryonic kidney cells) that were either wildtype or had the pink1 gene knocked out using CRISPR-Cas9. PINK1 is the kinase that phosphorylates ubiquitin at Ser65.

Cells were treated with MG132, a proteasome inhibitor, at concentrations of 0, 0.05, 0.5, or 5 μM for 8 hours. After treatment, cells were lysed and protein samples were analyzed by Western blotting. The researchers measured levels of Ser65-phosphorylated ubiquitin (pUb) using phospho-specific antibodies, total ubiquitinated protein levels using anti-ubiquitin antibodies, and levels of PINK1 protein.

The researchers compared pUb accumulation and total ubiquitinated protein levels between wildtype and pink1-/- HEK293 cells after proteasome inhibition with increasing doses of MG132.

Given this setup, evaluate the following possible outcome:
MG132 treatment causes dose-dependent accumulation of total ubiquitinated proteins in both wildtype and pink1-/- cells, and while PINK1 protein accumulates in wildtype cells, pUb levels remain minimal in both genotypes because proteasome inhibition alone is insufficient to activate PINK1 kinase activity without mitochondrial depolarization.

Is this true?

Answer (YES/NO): NO